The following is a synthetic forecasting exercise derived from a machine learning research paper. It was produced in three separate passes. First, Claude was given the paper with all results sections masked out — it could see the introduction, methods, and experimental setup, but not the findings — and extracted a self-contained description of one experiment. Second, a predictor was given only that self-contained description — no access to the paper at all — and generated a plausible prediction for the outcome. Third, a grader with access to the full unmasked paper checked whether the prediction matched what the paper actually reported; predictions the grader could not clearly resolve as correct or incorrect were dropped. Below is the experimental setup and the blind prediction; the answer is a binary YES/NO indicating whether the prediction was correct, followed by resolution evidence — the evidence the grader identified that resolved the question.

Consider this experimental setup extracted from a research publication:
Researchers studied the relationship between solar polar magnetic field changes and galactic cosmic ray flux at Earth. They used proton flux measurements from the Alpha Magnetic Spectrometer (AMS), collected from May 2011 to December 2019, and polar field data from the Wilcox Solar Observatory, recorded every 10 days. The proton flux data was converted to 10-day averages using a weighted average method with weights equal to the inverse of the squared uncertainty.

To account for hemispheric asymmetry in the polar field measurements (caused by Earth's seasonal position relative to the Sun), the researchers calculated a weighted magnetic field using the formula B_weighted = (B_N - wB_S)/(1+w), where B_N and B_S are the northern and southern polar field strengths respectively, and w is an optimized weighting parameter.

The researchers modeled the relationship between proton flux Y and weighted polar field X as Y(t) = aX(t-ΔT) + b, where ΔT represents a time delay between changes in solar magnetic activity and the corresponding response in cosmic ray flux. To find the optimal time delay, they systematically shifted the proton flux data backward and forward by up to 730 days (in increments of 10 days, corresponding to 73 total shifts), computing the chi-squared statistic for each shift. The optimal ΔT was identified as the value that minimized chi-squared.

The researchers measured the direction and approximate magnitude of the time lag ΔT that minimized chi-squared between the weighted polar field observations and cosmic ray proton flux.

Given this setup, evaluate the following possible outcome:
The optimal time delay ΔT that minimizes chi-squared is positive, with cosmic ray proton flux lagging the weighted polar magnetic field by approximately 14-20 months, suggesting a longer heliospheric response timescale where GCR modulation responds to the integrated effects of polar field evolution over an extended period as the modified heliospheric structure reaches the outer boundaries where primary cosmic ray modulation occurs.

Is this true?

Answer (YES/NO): NO